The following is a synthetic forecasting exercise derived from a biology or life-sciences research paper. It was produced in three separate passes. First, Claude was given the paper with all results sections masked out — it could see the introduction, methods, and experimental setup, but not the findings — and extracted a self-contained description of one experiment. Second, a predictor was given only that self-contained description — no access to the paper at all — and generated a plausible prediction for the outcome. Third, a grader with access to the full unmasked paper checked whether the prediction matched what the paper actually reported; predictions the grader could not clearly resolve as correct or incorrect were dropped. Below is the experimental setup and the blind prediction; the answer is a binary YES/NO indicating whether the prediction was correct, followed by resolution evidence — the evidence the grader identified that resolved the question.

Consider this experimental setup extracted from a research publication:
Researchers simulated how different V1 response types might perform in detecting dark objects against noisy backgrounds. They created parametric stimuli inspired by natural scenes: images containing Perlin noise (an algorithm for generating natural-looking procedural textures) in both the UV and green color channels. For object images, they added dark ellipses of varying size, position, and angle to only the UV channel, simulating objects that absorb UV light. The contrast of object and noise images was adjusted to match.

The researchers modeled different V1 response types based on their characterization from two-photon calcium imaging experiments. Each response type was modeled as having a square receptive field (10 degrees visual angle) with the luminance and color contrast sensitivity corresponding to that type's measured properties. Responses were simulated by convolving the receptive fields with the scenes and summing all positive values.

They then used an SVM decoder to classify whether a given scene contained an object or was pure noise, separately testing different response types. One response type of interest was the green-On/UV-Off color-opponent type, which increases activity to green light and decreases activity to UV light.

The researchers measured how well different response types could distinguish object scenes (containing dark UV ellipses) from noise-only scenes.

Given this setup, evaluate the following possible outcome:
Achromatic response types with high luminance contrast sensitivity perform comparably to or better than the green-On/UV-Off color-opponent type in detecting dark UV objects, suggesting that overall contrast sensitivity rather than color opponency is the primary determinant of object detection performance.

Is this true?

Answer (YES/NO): NO